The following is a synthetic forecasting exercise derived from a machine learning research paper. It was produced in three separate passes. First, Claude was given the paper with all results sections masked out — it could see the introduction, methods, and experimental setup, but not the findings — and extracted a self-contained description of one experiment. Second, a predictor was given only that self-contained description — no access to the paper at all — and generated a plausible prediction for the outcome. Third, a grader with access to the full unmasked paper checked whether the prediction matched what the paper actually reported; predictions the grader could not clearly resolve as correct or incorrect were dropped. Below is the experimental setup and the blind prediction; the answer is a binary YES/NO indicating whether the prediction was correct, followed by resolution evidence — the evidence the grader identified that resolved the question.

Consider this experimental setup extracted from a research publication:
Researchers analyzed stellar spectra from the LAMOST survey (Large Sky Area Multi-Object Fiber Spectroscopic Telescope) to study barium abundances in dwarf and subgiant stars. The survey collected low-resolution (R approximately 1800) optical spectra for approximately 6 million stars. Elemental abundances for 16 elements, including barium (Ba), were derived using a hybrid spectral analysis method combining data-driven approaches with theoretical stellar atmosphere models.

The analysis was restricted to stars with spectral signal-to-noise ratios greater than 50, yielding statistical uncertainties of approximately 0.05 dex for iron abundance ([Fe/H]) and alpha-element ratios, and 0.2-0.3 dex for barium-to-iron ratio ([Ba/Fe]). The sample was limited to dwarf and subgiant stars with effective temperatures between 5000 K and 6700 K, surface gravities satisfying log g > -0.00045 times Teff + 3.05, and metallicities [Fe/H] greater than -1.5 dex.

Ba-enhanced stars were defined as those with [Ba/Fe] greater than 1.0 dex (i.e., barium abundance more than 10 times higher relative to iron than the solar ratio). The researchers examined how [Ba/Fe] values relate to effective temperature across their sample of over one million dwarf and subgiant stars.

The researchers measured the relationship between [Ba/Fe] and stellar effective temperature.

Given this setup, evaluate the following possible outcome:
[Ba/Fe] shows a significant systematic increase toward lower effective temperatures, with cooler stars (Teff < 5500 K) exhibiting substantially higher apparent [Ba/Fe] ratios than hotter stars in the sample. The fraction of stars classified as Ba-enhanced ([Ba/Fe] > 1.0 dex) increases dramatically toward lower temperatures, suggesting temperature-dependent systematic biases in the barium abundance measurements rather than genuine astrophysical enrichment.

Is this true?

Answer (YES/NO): NO